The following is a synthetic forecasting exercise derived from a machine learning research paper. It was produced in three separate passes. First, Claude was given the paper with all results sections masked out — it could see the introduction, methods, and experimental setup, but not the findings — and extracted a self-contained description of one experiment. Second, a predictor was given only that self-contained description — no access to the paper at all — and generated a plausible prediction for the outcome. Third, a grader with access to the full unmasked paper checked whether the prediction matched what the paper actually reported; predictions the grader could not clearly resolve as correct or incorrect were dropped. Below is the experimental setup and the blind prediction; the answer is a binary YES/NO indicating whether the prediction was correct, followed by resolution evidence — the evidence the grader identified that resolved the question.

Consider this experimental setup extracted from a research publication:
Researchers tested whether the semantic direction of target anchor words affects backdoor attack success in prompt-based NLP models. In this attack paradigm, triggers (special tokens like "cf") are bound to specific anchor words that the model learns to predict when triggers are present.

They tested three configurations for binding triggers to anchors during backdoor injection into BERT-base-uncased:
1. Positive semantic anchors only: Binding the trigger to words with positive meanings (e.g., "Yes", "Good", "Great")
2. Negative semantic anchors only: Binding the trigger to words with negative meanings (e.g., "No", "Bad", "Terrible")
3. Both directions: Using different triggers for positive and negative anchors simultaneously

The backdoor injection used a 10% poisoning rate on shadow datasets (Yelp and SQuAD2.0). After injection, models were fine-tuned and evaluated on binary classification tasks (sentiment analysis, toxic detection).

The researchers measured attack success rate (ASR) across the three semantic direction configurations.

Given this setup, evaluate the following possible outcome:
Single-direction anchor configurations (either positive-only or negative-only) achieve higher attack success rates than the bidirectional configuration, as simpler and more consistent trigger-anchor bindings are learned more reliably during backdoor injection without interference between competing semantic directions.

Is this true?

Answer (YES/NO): NO